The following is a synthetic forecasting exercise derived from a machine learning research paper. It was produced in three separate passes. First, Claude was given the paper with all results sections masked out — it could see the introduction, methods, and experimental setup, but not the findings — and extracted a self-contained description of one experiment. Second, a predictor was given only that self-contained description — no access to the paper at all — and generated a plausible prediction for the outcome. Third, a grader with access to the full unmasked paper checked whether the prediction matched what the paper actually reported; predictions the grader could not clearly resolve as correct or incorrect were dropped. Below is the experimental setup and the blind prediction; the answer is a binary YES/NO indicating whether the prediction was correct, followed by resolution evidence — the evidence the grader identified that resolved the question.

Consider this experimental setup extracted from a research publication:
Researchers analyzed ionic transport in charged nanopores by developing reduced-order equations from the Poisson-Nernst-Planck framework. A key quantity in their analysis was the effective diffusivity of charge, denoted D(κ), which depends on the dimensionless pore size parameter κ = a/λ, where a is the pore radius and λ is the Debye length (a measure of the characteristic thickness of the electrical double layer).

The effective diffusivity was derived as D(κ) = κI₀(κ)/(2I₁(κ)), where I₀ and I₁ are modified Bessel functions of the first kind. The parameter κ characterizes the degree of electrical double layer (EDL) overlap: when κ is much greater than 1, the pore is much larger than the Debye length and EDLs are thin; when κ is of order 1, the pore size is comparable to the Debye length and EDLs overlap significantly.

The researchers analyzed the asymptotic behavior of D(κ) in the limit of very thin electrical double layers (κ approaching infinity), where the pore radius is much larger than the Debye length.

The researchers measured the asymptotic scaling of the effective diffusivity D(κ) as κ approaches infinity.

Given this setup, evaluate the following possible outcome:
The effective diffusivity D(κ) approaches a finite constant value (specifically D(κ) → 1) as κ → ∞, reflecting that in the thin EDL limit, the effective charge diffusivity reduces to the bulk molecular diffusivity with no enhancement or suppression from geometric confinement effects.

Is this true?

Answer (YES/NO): NO